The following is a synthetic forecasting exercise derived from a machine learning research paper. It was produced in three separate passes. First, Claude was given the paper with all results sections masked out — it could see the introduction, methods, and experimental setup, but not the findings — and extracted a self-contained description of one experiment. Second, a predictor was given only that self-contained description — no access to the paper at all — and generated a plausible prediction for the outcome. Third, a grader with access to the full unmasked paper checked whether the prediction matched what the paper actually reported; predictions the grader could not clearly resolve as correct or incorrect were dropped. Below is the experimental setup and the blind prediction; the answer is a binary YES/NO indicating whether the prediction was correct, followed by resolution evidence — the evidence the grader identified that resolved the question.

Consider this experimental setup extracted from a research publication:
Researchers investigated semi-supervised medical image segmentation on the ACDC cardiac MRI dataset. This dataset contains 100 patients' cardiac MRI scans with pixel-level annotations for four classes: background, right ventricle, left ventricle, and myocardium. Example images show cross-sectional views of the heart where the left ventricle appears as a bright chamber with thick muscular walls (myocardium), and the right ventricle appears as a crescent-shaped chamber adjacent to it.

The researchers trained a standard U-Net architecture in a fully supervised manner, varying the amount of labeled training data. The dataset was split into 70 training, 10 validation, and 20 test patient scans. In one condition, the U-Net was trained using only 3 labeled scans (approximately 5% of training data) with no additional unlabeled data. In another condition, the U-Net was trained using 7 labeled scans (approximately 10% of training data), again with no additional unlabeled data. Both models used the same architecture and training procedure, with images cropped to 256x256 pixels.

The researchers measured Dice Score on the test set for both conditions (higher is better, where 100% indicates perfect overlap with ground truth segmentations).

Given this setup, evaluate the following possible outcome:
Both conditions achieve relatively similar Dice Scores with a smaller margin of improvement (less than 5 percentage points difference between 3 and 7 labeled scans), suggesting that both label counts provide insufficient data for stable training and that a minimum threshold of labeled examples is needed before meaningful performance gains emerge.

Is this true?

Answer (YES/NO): NO